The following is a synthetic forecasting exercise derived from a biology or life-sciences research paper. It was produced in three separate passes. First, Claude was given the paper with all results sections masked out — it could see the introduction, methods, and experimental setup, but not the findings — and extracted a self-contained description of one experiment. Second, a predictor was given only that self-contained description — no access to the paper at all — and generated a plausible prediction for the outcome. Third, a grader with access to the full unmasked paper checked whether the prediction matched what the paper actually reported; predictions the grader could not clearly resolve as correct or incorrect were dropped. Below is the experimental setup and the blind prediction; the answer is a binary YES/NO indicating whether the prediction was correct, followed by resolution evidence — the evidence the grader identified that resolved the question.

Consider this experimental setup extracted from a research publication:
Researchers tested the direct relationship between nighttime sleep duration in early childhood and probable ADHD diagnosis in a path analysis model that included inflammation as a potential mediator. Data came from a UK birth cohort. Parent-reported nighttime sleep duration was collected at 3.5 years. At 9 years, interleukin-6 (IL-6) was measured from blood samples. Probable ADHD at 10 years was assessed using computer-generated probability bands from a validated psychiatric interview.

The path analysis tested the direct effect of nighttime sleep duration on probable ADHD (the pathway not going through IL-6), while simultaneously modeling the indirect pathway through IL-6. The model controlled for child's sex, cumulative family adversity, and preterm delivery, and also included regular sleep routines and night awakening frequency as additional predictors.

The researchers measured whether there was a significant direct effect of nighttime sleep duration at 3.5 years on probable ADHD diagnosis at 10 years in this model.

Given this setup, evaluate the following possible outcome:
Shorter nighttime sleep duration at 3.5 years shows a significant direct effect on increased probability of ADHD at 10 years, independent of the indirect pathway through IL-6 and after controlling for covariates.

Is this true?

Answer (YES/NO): NO